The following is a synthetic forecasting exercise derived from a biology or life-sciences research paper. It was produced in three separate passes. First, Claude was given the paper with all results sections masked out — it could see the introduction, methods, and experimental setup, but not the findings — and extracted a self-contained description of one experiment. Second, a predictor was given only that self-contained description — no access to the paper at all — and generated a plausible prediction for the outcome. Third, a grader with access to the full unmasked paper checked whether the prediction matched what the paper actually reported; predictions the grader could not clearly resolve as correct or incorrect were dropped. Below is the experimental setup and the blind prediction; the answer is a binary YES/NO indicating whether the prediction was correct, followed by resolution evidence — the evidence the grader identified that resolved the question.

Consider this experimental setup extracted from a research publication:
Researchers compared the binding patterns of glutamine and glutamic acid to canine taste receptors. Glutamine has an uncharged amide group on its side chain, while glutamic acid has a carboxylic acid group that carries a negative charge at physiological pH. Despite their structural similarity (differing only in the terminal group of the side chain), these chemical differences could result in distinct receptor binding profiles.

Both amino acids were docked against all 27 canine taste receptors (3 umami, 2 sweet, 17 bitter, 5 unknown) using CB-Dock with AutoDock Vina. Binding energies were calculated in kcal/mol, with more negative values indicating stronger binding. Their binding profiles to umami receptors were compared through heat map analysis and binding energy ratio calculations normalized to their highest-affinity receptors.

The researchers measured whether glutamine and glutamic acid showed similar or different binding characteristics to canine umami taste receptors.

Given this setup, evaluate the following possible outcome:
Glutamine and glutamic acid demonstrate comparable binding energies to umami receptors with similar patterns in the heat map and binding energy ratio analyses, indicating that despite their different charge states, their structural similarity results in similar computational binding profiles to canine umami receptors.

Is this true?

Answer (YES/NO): YES